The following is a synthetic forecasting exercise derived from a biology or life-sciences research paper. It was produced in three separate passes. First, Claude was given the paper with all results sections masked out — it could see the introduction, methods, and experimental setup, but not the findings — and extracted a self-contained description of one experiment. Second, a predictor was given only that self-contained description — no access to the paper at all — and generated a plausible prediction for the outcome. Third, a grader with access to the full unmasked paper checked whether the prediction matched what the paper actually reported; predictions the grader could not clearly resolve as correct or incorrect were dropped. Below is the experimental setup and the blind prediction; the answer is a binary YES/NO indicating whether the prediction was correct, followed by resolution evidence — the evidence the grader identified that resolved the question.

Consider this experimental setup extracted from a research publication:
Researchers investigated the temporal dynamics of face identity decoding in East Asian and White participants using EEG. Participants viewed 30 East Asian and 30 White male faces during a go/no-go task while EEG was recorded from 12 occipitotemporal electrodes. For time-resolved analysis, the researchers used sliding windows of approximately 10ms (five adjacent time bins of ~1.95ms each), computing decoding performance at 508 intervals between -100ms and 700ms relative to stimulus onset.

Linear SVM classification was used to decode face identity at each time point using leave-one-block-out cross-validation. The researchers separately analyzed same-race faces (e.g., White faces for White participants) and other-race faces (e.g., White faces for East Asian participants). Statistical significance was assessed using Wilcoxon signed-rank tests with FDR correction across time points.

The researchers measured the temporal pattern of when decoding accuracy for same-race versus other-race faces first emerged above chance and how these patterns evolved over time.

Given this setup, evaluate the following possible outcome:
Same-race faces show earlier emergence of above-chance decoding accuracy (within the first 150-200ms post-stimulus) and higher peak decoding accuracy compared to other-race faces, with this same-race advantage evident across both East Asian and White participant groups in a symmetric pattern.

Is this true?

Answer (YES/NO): NO